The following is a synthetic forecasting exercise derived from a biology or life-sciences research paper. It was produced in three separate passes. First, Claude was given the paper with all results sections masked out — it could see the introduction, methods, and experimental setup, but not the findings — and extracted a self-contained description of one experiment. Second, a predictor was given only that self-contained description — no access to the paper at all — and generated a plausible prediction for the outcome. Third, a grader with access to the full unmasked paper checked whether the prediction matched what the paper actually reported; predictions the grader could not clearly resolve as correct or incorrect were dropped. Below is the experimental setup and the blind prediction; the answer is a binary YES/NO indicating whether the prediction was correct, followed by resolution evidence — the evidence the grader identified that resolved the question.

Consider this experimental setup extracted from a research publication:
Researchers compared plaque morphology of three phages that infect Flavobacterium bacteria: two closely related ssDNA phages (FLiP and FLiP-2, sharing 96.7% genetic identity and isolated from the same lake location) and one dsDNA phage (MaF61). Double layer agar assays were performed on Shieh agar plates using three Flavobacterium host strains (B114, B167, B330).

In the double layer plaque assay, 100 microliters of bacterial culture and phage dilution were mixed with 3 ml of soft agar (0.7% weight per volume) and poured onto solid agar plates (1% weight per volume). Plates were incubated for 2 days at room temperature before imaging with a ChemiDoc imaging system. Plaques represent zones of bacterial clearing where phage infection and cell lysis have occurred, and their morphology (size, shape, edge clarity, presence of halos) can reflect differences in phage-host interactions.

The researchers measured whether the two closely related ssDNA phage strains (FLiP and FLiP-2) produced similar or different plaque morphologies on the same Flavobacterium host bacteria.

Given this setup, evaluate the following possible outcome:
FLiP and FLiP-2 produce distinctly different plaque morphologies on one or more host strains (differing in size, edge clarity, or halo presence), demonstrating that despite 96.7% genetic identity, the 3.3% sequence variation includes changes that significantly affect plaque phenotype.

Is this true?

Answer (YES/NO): YES